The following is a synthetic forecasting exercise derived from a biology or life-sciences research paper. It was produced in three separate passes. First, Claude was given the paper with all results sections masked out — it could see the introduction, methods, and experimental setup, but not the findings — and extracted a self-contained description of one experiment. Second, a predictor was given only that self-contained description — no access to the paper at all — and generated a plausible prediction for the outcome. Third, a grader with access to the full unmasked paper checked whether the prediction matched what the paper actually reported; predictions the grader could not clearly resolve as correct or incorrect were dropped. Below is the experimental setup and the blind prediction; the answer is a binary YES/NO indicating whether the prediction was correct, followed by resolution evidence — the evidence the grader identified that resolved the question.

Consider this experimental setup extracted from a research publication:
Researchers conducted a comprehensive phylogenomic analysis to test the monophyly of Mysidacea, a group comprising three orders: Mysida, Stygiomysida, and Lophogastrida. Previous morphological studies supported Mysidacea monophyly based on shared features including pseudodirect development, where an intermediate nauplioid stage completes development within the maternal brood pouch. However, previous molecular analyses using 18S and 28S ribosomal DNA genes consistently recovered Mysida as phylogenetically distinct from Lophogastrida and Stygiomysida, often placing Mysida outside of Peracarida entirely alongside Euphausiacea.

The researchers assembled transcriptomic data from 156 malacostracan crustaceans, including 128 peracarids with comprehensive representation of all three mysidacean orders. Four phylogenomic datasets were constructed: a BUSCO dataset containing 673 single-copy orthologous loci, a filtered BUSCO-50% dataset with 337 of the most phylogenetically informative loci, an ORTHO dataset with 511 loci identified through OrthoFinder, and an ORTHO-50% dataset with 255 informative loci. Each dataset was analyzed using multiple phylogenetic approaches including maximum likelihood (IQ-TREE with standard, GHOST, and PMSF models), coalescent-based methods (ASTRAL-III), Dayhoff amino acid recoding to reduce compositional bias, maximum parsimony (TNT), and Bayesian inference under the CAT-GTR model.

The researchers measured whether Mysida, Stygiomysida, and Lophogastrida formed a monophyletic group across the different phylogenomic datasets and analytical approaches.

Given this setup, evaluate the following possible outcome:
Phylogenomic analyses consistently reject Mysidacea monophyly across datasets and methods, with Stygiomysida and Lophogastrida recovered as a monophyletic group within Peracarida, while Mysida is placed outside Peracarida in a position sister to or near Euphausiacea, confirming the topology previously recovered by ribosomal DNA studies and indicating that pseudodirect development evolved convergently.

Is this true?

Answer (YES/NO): NO